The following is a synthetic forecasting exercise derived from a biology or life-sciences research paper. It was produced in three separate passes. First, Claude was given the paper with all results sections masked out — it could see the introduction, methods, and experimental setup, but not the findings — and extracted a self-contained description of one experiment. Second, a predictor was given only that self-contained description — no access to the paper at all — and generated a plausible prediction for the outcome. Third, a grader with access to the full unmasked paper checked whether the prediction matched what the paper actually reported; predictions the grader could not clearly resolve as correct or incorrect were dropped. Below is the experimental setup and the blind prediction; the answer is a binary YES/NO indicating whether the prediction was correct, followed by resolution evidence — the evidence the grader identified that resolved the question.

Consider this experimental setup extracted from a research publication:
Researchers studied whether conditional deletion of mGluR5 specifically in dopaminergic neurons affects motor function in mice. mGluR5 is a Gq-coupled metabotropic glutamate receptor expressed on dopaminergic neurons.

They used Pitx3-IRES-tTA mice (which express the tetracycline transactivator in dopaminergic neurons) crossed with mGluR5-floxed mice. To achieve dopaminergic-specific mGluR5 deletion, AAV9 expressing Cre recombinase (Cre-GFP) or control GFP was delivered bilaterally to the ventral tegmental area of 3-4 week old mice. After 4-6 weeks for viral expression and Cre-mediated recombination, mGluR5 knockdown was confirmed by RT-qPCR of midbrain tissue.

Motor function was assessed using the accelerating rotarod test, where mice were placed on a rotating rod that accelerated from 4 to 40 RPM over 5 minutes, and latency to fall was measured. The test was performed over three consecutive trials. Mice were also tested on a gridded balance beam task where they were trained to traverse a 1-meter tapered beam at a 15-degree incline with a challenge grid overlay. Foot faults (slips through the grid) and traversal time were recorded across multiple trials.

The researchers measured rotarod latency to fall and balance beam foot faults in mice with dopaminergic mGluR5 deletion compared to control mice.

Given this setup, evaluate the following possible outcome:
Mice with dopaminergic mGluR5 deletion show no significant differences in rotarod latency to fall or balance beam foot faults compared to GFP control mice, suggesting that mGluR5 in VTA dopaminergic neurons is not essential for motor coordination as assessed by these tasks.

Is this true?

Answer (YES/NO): NO